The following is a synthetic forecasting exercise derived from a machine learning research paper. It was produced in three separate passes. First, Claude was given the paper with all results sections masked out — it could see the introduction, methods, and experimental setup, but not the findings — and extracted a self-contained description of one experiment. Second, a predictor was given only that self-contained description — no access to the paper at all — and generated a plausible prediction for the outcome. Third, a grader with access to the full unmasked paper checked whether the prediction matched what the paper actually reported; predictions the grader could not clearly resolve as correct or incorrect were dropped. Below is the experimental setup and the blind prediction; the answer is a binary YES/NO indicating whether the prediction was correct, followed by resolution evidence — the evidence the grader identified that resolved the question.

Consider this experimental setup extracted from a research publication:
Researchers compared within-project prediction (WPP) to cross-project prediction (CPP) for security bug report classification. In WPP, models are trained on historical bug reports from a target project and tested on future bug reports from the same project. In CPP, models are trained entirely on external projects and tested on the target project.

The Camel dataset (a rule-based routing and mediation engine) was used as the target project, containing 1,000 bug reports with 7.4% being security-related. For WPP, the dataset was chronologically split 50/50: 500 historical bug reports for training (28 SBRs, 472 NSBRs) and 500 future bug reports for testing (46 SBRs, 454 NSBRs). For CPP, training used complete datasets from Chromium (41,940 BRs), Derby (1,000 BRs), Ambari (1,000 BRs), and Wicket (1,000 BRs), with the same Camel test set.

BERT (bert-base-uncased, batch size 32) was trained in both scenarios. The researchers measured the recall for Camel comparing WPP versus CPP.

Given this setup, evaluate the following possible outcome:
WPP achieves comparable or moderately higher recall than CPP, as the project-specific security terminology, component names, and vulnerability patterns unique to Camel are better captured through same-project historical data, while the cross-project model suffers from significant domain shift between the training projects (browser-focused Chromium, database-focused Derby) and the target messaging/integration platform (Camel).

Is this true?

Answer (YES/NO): NO